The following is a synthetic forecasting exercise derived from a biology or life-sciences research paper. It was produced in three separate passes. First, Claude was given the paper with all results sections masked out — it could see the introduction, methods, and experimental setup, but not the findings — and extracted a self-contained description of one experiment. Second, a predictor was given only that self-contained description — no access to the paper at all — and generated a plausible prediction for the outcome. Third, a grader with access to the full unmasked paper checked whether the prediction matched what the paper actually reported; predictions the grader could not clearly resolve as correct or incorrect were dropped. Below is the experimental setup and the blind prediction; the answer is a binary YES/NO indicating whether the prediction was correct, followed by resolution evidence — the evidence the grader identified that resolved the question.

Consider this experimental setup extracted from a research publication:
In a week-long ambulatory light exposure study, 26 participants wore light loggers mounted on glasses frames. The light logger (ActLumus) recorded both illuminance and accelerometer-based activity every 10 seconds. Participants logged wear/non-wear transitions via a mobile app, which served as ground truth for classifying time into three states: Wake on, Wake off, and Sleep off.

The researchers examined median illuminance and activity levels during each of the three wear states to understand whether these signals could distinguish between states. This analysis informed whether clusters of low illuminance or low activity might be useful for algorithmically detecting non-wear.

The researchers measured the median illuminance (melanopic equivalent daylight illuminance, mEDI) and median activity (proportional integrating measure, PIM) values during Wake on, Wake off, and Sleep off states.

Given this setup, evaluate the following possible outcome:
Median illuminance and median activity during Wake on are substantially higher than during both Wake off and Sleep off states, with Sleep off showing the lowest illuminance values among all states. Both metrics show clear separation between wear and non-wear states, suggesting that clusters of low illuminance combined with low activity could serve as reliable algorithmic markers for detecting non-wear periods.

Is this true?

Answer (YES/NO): NO